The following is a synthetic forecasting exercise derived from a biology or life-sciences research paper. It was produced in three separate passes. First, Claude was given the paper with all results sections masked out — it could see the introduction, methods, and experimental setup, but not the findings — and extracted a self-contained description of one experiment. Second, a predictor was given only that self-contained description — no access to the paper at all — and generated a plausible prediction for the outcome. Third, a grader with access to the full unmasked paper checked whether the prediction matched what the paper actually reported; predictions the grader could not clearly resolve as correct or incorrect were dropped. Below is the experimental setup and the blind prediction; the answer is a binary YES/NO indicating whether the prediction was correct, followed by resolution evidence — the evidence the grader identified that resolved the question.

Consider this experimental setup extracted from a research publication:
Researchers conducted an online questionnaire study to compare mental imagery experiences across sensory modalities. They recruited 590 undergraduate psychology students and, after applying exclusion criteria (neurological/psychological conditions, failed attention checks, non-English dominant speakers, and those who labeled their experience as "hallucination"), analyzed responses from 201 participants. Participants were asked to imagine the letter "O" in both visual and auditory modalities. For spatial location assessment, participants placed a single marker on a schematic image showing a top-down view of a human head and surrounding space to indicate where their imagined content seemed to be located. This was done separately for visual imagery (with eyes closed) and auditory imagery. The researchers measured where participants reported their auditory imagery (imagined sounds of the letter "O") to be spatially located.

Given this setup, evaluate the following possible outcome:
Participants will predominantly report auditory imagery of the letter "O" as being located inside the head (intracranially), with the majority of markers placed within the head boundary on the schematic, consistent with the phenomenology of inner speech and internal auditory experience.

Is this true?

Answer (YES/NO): YES